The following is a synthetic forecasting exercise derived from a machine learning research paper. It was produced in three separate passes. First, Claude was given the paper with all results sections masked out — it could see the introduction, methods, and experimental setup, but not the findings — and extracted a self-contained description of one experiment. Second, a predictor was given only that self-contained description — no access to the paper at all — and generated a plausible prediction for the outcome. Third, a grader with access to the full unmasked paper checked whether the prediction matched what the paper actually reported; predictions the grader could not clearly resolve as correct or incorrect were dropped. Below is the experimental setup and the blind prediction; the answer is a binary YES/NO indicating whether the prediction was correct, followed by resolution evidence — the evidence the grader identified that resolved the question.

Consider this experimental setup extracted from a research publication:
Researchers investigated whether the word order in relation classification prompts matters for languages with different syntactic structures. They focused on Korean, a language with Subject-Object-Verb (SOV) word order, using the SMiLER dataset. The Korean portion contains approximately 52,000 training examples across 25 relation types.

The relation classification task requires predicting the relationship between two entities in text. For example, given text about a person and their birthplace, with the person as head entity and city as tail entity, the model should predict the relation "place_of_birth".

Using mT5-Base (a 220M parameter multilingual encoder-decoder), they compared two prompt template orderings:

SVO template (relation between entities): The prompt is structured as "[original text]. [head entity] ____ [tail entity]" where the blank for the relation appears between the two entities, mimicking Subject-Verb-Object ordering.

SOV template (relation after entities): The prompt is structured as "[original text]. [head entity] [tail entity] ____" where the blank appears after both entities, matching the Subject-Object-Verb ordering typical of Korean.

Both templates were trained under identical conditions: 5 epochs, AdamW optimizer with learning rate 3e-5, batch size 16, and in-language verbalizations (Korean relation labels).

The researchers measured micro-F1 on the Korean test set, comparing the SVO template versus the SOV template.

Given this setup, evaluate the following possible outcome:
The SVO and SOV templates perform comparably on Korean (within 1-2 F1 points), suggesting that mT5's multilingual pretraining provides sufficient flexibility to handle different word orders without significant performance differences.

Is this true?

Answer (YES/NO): YES